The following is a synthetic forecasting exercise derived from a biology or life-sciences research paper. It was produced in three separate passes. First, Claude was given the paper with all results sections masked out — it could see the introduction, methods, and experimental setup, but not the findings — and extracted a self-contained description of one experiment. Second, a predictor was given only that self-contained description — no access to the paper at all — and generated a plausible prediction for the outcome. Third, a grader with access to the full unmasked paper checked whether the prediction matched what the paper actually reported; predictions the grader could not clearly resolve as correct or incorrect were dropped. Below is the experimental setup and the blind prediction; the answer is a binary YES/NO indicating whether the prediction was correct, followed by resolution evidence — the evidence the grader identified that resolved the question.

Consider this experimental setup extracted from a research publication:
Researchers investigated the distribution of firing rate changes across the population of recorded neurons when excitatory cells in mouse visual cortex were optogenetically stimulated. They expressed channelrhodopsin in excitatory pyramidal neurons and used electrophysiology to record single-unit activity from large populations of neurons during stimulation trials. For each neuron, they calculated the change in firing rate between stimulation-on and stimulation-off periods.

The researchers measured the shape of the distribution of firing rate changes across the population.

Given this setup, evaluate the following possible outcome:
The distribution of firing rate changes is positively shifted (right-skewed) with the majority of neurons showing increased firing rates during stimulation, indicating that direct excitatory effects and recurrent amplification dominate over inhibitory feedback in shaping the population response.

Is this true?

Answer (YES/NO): NO